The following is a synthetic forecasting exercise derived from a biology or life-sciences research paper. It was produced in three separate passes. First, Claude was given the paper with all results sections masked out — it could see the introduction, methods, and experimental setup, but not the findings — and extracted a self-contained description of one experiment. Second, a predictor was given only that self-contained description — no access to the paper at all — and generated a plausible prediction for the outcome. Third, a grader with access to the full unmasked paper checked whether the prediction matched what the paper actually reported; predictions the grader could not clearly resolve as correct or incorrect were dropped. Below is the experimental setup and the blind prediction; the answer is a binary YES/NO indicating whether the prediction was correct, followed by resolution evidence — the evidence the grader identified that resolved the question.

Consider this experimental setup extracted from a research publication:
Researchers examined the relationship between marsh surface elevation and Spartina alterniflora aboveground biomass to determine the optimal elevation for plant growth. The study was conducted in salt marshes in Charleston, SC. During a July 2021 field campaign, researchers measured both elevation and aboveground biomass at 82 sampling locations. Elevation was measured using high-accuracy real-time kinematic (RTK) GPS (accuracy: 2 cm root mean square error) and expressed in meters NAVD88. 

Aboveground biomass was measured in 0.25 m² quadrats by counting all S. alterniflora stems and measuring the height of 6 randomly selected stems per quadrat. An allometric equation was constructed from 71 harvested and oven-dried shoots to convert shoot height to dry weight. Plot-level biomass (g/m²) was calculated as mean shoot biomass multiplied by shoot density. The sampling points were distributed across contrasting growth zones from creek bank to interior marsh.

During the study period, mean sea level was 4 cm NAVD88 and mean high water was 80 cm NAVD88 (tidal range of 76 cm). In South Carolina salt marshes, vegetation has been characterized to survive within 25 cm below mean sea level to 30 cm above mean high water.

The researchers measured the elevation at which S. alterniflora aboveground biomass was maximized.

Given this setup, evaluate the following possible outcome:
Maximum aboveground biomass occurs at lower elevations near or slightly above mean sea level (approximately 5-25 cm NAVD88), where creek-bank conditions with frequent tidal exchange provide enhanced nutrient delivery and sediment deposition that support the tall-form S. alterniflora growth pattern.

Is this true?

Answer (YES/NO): YES